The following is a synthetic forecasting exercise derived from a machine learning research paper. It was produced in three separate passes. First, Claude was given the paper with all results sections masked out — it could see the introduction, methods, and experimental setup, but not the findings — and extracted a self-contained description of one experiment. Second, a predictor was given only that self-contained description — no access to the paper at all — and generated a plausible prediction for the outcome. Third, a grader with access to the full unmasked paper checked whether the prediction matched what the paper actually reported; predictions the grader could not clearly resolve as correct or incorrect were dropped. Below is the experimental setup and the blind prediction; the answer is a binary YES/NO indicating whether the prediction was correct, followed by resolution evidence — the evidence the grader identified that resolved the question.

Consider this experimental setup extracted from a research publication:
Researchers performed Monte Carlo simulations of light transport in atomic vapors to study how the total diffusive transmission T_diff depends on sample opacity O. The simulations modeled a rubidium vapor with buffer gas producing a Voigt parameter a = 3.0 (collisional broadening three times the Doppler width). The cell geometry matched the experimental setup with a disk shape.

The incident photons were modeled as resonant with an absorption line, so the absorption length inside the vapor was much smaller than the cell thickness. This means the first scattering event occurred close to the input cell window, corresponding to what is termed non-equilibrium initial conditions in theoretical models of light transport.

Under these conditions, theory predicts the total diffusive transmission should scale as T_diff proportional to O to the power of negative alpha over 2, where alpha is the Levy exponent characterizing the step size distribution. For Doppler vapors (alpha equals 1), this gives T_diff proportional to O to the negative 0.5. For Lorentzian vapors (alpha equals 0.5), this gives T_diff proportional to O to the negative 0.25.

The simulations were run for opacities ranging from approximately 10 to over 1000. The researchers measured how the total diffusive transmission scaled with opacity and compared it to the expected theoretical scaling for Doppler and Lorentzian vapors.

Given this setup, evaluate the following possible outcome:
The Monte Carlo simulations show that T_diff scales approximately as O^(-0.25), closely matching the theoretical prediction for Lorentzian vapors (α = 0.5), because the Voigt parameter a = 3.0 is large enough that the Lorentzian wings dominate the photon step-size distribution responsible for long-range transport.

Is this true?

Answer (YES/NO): YES